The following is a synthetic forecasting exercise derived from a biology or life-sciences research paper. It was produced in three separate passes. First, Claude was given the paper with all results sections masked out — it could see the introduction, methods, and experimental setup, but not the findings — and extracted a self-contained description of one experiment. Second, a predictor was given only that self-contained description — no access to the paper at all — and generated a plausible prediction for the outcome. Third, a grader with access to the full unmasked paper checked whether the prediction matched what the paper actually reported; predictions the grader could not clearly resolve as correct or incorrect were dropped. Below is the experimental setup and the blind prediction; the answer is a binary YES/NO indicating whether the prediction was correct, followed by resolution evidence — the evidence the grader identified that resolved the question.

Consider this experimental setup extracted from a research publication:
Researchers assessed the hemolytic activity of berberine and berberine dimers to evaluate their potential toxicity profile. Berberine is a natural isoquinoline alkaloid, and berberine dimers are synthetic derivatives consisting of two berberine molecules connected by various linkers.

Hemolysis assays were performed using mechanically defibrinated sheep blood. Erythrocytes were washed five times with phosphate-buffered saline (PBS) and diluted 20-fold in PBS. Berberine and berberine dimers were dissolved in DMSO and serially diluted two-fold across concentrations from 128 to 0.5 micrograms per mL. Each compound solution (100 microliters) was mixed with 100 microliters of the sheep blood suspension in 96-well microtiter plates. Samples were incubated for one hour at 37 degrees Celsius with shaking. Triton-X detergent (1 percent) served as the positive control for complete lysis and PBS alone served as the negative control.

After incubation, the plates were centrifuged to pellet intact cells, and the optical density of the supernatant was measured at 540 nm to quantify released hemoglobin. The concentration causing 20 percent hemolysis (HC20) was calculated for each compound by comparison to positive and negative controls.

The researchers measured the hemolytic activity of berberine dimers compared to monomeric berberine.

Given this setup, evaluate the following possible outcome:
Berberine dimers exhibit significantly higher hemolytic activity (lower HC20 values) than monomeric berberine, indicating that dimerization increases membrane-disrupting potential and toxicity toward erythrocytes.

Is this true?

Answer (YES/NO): NO